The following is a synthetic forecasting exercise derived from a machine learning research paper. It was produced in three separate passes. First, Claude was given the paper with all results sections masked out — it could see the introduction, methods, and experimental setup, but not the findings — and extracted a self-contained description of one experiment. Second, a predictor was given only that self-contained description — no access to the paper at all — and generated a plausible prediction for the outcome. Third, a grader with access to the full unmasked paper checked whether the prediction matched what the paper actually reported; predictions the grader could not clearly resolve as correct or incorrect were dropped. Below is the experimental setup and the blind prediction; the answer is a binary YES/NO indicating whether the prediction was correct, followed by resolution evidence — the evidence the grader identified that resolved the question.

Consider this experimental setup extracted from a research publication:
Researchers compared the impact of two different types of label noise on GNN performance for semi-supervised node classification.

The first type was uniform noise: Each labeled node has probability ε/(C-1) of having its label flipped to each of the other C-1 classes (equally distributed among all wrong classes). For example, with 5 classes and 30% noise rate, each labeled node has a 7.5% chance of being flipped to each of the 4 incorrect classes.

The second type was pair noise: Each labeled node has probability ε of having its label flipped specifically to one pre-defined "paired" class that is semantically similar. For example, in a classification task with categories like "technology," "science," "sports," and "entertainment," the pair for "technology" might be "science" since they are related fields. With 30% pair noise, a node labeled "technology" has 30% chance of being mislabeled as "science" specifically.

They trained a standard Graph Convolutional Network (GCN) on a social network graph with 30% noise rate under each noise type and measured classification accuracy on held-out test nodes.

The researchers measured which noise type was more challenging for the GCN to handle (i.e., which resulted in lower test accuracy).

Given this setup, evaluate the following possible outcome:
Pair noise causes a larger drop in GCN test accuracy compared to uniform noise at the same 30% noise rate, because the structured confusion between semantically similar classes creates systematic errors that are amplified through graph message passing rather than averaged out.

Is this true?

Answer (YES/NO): YES